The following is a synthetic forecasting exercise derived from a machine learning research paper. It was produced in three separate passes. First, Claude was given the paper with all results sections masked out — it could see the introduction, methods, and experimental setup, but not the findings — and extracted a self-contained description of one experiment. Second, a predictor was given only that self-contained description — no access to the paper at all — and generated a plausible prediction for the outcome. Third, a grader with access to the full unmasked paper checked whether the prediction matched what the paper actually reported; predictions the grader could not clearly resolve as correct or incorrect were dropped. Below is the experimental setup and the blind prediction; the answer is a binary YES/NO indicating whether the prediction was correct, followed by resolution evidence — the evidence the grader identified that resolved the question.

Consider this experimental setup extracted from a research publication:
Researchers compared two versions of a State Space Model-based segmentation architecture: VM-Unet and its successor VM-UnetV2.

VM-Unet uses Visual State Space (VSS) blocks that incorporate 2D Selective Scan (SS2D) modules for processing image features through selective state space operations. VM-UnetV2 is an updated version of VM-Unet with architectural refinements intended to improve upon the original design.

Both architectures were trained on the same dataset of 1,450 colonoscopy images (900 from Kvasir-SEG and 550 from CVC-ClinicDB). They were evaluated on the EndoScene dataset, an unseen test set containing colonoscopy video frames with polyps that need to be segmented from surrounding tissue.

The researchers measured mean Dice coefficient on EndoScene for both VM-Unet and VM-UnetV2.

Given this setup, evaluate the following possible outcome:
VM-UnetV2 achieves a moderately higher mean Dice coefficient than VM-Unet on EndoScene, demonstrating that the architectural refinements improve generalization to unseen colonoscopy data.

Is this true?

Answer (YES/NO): NO